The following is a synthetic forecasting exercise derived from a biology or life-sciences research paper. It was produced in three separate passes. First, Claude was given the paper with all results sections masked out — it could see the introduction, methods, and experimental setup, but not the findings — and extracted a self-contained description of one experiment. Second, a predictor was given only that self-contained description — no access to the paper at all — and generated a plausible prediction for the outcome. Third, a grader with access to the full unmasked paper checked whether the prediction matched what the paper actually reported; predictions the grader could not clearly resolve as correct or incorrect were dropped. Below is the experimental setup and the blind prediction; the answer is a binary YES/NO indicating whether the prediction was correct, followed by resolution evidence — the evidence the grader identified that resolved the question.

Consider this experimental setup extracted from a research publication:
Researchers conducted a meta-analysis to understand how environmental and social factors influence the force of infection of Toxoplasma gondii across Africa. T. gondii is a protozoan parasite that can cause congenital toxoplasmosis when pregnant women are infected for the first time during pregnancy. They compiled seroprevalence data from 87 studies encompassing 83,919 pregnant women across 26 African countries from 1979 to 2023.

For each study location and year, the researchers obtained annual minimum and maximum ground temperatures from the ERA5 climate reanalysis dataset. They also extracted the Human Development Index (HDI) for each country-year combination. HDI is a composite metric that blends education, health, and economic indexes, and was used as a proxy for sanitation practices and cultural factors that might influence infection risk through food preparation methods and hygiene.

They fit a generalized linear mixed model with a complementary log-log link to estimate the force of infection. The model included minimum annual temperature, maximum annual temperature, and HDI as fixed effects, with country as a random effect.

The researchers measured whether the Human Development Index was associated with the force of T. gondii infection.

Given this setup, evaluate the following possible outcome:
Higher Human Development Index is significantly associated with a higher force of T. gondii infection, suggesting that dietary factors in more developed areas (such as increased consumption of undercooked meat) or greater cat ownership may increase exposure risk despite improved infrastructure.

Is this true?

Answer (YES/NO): NO